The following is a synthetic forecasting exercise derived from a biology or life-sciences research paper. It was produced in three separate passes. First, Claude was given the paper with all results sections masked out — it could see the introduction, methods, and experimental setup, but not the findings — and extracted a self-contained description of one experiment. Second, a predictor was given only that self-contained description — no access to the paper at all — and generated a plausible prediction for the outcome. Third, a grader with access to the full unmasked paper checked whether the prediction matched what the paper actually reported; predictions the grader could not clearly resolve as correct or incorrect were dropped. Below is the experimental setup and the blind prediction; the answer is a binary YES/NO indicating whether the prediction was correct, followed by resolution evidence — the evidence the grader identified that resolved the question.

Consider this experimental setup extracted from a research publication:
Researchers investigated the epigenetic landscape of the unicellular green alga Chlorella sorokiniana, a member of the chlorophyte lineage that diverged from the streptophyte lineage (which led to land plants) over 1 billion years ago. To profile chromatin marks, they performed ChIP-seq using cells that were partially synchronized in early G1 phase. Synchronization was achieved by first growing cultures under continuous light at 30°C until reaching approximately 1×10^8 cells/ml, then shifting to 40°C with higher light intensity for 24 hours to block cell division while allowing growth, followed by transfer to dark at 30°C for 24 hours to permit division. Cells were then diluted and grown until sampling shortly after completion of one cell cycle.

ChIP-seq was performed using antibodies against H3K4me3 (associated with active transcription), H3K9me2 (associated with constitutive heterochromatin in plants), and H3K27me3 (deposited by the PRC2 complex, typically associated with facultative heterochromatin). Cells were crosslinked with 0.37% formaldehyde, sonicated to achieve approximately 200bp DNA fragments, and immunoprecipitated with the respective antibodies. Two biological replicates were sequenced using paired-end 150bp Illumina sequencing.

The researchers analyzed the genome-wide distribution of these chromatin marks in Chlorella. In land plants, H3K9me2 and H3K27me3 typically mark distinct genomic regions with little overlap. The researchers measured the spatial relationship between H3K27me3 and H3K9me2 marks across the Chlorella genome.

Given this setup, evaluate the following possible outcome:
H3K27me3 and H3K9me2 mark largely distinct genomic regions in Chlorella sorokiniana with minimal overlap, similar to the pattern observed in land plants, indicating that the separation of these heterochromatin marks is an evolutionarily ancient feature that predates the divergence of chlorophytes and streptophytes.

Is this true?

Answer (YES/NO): NO